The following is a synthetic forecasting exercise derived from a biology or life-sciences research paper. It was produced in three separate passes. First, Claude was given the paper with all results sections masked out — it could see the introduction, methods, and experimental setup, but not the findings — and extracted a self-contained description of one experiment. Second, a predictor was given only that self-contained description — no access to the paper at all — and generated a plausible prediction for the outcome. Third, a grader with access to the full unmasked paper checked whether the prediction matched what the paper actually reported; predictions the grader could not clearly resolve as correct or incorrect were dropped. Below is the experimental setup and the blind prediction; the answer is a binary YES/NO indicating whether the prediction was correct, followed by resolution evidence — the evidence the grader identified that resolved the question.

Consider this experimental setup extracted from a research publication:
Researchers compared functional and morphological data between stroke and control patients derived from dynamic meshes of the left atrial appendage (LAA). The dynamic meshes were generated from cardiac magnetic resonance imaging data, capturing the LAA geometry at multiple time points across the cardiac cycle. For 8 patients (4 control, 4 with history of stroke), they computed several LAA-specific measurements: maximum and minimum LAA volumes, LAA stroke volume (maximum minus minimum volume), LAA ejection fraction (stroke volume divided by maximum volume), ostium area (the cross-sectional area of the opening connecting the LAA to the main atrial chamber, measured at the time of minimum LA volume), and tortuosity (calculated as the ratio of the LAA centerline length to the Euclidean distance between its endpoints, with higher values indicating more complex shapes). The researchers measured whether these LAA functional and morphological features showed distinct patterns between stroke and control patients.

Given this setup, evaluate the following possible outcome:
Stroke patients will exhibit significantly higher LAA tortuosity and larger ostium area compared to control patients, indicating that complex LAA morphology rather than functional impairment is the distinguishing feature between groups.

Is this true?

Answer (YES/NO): NO